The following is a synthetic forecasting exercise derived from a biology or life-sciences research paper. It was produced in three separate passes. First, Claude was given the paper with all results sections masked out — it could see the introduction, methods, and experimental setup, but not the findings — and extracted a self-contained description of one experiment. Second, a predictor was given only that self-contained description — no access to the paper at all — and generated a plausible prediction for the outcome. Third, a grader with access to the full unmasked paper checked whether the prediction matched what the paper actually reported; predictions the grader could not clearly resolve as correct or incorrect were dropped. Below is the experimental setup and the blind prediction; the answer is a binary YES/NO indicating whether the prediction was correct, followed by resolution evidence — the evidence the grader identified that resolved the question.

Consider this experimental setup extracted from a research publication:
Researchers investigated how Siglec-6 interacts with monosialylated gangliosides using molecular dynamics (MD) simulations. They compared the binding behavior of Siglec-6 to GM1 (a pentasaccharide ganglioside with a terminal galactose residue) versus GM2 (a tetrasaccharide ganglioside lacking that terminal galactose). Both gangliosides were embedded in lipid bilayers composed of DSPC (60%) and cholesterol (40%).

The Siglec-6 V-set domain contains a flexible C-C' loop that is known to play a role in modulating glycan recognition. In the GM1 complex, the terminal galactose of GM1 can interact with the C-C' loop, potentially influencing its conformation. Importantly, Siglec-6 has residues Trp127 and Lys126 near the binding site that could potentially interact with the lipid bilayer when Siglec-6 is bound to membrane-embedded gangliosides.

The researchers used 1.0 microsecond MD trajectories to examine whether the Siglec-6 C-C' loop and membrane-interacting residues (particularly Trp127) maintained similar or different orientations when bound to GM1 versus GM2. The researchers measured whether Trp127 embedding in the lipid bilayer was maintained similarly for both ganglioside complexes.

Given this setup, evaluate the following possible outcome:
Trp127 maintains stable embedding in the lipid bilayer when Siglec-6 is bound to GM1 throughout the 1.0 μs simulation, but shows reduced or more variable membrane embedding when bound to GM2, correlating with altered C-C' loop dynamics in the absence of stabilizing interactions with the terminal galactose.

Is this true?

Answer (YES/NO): YES